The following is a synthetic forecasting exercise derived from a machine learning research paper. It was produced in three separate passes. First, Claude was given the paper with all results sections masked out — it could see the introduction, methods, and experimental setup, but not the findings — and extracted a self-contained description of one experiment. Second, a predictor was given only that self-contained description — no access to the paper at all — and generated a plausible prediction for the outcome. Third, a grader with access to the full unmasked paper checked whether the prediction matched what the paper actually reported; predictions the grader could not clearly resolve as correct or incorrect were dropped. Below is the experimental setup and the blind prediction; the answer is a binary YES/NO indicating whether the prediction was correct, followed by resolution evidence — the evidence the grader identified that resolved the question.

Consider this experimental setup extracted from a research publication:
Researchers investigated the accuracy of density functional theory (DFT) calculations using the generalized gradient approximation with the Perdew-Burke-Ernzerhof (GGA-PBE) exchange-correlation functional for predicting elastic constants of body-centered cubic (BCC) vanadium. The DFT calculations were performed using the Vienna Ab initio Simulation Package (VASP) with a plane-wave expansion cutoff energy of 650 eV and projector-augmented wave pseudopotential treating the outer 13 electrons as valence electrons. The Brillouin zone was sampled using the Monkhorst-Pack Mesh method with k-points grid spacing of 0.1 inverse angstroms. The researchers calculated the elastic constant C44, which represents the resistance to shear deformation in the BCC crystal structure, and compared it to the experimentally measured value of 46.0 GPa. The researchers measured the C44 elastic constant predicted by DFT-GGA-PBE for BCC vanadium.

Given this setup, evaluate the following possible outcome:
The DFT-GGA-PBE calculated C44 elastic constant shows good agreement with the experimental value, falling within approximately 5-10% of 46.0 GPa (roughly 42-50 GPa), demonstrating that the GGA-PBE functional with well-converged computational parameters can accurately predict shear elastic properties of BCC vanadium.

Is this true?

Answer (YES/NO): NO